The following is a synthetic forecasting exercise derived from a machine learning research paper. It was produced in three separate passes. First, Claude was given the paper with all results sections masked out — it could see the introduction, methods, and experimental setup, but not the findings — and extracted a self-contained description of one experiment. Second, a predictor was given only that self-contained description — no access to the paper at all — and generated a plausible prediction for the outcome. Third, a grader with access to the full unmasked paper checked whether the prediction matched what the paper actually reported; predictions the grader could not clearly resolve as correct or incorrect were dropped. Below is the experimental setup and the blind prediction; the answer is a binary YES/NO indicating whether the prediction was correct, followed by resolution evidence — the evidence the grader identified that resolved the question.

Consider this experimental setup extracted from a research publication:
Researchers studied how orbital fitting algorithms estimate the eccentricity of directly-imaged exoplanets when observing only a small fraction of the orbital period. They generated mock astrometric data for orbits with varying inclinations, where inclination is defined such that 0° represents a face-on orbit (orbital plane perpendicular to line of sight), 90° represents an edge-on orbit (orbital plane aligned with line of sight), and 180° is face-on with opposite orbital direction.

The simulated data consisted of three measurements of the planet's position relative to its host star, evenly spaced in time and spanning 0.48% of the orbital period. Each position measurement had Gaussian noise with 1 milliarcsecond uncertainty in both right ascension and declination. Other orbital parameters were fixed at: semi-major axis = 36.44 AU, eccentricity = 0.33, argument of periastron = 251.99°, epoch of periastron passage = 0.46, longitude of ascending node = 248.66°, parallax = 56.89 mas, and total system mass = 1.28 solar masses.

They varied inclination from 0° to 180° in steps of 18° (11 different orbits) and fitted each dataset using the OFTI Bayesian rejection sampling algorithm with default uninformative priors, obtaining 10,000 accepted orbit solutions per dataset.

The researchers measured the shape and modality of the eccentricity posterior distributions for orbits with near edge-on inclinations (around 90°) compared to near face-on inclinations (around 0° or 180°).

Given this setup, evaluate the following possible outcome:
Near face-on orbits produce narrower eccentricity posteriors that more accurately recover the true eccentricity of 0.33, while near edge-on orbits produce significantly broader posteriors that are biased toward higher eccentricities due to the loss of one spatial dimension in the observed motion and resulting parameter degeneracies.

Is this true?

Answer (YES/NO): YES